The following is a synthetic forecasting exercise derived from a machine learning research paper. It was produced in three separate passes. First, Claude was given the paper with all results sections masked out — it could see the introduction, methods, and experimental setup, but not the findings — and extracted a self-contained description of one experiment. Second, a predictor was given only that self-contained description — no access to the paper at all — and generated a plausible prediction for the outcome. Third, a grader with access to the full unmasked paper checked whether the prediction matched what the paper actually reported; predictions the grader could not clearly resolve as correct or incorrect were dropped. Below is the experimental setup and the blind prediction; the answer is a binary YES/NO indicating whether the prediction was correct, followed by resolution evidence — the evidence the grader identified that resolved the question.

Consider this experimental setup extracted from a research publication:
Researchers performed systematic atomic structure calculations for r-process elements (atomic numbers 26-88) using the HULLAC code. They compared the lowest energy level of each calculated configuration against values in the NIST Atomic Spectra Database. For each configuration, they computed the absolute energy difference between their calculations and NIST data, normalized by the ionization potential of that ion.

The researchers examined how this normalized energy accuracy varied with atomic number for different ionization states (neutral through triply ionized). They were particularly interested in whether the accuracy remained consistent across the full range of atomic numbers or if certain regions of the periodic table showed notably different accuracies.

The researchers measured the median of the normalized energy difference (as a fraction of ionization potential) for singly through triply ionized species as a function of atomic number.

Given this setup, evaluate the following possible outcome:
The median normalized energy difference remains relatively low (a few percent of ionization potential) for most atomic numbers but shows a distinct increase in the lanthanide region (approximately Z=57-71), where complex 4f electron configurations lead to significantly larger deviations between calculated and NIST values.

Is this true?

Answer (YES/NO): NO